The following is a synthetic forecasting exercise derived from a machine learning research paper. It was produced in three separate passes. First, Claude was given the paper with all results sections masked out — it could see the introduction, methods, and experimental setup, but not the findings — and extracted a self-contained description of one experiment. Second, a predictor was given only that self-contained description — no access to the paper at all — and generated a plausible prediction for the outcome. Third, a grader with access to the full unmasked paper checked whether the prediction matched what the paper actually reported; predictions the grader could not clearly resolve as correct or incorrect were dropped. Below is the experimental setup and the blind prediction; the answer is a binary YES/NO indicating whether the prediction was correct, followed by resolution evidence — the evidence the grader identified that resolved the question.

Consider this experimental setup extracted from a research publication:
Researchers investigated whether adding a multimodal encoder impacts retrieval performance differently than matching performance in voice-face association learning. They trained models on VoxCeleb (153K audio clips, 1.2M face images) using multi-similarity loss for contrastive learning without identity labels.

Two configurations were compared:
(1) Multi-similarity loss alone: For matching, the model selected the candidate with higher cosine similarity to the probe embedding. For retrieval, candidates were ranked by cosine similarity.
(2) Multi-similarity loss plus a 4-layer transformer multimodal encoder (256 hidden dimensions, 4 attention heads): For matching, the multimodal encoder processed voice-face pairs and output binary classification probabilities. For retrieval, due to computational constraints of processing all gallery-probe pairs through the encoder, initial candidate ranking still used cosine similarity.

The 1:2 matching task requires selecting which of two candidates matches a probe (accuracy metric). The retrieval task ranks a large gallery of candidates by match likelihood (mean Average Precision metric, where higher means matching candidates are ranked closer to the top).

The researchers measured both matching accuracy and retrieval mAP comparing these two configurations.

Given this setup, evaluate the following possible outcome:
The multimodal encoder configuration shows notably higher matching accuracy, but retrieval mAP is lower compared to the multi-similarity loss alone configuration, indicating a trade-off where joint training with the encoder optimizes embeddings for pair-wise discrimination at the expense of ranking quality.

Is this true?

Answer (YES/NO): NO